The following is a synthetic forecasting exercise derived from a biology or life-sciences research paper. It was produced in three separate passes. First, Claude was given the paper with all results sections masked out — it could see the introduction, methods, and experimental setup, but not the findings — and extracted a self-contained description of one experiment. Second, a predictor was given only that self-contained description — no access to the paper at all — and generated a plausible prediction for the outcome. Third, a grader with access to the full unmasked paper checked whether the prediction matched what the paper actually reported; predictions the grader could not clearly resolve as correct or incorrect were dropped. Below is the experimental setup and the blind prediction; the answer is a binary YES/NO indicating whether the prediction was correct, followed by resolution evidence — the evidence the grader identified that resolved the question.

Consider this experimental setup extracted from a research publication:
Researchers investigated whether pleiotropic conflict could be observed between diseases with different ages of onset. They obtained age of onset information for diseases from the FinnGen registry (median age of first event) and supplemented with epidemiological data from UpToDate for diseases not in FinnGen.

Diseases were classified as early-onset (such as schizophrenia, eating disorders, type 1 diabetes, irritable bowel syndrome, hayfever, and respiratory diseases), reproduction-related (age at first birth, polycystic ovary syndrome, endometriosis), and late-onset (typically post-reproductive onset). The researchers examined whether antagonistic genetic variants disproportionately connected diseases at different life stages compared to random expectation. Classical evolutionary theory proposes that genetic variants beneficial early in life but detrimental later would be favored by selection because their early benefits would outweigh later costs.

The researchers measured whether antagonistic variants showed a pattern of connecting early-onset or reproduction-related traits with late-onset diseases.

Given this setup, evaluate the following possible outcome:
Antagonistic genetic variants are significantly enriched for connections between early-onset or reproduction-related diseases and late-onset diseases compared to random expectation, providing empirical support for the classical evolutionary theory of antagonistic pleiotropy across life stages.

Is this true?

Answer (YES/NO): NO